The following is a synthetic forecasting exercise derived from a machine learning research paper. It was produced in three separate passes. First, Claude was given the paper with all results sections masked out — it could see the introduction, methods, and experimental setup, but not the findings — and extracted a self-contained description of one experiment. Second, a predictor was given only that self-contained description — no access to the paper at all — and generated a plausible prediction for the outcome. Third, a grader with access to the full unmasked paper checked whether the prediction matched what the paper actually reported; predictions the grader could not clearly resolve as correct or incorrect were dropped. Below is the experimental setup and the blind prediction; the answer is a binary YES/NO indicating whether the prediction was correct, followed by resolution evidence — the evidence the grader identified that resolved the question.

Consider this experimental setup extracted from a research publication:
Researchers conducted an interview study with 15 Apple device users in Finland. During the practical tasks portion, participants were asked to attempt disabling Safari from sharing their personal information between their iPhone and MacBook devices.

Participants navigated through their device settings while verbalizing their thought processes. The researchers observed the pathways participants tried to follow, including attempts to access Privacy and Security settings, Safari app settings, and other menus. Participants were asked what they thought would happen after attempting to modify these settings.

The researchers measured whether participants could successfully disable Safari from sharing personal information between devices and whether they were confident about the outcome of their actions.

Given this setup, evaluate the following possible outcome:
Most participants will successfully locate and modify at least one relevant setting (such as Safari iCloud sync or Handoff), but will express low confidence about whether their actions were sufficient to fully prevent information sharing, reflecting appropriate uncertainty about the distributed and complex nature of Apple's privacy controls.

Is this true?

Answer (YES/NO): NO